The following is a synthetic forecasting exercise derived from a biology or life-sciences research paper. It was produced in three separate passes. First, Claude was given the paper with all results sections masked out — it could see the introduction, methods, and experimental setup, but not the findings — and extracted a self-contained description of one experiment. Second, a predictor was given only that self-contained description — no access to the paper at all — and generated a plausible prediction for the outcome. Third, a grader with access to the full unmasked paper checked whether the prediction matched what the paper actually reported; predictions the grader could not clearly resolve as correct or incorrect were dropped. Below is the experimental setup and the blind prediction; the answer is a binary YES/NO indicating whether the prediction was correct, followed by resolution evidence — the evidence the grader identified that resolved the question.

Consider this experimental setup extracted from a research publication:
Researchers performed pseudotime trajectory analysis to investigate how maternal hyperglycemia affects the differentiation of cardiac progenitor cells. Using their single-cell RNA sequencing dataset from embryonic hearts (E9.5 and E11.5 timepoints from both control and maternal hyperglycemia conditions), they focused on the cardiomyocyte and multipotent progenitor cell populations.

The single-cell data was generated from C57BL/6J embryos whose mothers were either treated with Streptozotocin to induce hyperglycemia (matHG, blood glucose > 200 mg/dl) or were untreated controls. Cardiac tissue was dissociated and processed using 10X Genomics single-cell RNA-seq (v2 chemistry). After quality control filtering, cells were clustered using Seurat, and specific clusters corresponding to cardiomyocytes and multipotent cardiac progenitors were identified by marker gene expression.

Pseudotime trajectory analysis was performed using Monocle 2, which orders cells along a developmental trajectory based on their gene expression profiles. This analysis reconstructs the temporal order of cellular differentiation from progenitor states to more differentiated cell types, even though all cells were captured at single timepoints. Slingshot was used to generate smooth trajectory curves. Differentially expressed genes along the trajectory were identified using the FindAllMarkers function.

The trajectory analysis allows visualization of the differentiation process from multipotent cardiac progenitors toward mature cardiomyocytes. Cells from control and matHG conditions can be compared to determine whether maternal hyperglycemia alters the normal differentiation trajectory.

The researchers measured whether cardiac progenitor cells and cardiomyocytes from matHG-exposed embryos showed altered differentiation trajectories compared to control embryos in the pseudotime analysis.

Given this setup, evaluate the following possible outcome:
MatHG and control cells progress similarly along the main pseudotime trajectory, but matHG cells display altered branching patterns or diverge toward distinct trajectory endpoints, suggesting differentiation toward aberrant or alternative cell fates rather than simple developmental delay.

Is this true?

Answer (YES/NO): NO